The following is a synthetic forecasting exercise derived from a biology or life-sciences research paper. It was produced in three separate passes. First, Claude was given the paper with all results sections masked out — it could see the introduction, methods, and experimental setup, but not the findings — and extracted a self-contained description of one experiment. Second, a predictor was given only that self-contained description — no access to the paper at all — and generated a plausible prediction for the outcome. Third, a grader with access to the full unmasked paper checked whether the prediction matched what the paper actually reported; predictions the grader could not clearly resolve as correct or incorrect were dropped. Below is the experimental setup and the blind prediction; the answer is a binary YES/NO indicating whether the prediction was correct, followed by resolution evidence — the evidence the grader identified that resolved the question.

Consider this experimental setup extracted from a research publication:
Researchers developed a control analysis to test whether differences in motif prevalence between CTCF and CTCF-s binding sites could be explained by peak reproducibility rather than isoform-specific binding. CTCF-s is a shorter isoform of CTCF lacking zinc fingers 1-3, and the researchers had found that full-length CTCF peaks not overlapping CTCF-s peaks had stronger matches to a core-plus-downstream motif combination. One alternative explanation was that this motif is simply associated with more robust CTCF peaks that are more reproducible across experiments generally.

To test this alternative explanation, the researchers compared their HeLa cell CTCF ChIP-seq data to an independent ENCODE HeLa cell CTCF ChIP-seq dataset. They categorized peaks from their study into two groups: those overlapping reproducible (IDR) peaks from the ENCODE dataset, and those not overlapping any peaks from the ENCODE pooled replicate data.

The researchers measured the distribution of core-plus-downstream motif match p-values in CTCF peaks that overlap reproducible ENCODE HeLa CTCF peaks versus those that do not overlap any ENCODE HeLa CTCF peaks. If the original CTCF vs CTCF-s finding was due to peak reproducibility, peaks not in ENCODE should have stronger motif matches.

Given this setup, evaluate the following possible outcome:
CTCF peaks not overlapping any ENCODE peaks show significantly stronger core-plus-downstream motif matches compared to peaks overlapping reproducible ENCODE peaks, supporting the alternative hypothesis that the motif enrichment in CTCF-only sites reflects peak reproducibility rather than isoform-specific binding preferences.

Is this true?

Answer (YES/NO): NO